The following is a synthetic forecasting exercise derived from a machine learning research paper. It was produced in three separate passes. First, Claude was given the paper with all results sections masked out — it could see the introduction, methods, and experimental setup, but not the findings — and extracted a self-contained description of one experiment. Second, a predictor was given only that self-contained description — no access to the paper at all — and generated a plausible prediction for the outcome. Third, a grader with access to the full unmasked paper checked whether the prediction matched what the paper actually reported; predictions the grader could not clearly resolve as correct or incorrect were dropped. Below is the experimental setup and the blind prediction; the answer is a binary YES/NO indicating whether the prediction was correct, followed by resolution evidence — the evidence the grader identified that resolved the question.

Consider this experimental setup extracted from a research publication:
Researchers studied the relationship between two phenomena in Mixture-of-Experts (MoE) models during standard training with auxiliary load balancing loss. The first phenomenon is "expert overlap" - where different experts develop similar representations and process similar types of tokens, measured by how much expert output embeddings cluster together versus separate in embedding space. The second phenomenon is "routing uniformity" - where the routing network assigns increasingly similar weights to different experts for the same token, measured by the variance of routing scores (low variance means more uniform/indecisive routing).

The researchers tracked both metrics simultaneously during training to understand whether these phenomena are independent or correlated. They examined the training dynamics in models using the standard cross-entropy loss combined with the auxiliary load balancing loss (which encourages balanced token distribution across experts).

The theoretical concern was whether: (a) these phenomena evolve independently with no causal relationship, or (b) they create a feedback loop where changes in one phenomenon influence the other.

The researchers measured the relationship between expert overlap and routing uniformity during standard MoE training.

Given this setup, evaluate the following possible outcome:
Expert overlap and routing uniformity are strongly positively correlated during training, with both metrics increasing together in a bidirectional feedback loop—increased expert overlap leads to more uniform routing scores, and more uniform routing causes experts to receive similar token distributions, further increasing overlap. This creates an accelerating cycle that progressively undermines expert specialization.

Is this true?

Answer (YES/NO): YES